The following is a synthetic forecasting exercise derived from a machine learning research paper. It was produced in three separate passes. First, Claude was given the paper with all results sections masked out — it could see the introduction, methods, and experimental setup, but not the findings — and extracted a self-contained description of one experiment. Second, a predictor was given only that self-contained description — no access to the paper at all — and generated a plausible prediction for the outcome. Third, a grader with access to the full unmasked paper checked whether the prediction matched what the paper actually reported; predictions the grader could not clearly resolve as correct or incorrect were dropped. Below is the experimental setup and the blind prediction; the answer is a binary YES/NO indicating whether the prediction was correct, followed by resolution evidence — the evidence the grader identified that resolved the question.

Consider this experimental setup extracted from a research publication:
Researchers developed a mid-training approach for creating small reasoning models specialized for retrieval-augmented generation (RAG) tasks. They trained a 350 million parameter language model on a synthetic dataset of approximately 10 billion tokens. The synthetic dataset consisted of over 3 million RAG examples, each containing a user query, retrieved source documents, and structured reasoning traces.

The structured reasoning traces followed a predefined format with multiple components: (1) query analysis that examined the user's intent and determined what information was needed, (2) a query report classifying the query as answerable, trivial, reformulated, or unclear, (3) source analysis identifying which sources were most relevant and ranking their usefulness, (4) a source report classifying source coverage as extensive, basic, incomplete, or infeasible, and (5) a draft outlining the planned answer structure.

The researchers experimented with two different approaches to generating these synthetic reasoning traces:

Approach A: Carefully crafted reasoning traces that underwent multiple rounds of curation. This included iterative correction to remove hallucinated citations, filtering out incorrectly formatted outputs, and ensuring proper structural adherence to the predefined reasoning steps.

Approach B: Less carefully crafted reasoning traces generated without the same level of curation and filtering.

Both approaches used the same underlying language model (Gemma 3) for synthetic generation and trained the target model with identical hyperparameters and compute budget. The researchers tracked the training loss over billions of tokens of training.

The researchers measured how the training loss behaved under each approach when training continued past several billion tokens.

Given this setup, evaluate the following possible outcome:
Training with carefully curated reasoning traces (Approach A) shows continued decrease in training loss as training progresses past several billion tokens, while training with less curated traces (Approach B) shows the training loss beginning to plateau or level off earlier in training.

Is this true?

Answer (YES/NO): YES